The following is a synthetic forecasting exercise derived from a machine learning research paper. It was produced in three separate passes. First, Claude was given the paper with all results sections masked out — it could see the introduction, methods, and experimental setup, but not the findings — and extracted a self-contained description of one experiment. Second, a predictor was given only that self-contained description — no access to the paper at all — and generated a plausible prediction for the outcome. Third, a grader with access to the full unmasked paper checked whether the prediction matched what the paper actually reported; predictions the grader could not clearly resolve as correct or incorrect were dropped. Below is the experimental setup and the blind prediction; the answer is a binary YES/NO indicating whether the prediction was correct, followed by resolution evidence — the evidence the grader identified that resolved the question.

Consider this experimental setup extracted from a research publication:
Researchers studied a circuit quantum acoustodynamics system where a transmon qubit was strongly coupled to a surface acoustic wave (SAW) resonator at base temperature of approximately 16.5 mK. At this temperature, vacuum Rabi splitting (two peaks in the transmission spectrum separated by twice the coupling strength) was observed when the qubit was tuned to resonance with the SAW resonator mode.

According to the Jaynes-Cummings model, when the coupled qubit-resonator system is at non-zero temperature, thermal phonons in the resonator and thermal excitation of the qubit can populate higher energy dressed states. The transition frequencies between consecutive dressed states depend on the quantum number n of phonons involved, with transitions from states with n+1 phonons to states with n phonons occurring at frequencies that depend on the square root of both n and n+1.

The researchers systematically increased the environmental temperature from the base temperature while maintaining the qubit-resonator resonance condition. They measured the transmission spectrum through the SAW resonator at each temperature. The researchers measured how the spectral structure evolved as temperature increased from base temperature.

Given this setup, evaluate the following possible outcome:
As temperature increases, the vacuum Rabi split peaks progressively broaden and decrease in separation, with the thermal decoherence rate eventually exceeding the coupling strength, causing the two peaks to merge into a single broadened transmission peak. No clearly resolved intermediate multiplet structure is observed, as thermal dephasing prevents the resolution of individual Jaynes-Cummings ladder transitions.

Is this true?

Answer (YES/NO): YES